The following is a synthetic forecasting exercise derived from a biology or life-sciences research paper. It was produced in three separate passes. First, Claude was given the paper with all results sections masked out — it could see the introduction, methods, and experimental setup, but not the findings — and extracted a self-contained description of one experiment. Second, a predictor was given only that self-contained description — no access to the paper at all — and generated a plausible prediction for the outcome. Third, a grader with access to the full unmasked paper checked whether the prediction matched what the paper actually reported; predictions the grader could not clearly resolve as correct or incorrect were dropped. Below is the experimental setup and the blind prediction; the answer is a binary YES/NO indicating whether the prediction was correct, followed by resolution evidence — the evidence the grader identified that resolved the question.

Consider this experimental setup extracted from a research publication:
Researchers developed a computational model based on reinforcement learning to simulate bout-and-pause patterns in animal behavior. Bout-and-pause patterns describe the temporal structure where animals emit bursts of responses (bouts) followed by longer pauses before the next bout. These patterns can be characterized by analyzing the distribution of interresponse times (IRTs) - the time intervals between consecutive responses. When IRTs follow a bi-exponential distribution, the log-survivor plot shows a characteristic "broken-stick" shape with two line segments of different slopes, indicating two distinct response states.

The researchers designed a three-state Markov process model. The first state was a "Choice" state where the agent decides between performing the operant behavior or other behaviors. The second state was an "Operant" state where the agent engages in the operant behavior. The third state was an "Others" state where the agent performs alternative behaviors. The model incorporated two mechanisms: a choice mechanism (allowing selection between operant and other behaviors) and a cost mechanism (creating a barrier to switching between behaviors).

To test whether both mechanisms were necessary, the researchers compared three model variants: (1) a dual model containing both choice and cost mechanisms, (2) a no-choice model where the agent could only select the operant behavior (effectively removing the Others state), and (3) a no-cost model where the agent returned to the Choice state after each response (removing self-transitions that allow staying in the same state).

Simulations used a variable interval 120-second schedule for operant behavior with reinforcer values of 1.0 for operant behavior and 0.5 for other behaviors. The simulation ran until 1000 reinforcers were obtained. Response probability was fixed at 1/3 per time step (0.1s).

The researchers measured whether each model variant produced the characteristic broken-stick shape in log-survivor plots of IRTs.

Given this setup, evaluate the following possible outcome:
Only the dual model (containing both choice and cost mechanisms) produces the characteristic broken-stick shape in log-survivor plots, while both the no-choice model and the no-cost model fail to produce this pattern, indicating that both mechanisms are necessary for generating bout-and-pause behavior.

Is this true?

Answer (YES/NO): YES